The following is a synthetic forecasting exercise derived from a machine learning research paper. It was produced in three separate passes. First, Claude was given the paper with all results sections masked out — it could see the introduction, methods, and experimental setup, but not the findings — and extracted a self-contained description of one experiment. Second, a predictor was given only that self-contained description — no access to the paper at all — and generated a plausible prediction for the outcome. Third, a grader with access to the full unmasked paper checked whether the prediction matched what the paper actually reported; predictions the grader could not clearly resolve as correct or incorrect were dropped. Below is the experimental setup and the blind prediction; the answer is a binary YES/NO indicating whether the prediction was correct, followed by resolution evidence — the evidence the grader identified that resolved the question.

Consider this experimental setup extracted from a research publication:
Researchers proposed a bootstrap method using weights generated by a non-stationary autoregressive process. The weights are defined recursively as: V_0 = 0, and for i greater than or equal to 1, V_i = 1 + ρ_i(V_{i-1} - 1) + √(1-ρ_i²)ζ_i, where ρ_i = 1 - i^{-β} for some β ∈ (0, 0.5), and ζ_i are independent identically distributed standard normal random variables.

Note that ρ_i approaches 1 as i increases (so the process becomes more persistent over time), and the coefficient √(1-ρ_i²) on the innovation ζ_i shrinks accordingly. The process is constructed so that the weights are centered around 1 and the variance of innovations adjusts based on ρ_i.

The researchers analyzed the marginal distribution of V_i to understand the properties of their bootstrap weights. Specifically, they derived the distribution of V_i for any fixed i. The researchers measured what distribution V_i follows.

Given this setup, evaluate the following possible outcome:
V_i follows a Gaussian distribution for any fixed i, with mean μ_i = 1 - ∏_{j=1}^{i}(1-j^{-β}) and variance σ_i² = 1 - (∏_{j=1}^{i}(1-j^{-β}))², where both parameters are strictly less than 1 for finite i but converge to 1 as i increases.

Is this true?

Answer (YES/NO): NO